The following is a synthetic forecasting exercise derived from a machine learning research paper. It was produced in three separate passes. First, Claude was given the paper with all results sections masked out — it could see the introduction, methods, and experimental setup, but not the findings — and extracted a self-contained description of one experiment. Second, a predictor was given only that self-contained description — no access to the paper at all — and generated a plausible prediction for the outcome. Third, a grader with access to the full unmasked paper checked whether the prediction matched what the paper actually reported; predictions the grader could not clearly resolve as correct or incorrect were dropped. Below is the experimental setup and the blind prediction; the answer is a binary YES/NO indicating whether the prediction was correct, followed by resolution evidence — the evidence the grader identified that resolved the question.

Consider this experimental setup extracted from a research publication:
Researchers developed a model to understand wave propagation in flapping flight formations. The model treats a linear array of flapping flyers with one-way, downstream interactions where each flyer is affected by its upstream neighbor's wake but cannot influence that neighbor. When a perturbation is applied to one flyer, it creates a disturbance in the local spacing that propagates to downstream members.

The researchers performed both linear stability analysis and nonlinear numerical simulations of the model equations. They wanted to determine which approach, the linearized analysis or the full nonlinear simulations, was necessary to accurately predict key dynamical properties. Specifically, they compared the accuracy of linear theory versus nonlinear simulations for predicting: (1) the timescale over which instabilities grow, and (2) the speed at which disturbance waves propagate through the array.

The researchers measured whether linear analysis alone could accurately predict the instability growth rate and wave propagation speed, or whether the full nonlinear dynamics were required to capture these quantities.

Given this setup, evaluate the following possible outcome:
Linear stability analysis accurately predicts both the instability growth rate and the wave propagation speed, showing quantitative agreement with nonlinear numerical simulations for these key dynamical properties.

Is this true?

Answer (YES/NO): NO